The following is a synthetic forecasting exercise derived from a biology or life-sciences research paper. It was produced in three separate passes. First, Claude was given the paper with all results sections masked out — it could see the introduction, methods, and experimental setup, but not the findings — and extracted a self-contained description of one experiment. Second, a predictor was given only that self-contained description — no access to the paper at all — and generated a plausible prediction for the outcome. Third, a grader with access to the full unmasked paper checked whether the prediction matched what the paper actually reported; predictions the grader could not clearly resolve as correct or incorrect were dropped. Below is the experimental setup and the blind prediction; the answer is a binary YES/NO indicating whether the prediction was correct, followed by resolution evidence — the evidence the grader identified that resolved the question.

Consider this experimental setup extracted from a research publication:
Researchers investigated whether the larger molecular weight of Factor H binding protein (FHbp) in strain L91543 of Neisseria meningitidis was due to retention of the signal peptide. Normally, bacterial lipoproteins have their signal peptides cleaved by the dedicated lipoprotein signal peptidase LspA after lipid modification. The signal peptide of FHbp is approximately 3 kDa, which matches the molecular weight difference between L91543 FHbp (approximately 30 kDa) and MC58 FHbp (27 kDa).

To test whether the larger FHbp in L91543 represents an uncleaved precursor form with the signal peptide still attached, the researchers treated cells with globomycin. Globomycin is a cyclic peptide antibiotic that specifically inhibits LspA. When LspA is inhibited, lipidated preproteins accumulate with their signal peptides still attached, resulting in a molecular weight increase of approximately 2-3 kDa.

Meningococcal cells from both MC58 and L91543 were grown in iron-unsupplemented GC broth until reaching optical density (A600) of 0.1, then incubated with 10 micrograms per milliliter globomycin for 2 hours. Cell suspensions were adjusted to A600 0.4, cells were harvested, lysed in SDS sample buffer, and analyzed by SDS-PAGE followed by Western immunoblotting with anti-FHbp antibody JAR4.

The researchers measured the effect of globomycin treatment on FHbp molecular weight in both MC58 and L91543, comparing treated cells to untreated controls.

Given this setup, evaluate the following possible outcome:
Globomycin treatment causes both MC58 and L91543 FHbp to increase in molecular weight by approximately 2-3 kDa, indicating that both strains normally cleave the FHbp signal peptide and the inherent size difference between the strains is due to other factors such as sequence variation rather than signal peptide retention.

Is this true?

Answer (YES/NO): NO